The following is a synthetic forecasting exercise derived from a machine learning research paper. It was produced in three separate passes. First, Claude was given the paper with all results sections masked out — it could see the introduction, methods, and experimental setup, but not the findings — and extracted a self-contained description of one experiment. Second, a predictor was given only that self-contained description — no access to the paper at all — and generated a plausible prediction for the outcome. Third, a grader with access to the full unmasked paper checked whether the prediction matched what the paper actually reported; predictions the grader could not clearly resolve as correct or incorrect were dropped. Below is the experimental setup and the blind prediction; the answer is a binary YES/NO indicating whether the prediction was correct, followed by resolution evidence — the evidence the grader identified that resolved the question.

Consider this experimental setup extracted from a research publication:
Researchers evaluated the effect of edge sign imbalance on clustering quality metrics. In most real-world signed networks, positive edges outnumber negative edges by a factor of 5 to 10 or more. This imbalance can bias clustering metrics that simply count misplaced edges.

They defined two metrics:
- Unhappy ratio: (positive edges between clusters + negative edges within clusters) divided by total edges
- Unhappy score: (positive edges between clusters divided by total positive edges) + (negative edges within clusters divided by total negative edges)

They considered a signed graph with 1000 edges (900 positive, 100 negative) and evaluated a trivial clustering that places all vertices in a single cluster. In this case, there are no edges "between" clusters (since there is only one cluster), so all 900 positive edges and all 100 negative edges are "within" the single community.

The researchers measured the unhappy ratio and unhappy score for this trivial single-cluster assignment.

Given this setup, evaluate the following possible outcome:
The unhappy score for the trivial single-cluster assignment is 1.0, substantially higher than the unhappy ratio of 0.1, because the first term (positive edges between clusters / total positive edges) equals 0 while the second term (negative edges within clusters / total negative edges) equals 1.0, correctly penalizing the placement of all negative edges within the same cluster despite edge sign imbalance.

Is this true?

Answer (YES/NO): YES